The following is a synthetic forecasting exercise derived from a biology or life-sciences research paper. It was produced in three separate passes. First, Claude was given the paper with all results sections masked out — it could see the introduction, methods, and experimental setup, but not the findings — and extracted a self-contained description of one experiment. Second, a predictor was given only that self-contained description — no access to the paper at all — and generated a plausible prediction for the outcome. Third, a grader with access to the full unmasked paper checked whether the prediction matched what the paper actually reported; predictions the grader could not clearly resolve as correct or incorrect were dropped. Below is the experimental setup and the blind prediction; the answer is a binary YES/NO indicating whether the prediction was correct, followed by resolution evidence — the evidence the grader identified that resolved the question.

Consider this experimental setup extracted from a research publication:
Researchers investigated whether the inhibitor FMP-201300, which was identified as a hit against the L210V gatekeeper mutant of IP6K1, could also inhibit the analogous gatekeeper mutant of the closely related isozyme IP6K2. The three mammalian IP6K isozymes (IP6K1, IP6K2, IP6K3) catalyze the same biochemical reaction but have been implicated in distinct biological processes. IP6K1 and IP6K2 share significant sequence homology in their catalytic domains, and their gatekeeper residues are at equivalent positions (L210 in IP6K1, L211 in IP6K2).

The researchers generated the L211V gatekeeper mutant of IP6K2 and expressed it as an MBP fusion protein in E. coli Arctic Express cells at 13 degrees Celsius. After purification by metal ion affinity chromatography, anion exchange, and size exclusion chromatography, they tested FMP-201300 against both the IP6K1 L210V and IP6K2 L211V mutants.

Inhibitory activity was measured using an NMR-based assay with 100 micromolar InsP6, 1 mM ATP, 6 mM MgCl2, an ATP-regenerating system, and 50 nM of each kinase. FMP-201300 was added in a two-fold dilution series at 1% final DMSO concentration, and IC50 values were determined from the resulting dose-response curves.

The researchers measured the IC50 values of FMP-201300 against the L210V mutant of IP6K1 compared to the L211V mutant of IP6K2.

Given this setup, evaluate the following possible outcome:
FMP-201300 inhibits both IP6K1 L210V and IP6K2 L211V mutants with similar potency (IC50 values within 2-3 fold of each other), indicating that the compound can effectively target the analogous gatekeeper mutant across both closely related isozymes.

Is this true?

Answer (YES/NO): YES